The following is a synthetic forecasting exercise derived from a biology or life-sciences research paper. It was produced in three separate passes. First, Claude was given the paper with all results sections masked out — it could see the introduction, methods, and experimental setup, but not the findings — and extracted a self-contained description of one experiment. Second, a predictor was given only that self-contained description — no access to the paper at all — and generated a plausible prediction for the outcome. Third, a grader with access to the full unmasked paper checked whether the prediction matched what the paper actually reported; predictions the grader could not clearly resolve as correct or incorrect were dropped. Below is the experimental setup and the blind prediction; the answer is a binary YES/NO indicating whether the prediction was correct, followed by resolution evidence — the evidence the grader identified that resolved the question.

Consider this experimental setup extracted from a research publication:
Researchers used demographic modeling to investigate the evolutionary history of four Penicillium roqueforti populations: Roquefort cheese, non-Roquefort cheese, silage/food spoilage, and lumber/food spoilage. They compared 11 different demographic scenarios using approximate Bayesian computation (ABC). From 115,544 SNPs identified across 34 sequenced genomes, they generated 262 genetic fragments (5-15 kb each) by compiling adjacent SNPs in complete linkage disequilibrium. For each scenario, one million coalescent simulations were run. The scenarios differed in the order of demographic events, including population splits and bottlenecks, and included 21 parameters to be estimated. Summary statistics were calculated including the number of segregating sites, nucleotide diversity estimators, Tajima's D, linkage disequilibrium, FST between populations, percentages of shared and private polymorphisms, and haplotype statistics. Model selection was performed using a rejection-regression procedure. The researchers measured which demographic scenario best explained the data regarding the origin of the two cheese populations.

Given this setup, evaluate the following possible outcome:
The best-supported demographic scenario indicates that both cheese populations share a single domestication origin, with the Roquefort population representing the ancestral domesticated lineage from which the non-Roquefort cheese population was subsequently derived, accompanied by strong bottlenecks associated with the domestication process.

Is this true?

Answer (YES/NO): NO